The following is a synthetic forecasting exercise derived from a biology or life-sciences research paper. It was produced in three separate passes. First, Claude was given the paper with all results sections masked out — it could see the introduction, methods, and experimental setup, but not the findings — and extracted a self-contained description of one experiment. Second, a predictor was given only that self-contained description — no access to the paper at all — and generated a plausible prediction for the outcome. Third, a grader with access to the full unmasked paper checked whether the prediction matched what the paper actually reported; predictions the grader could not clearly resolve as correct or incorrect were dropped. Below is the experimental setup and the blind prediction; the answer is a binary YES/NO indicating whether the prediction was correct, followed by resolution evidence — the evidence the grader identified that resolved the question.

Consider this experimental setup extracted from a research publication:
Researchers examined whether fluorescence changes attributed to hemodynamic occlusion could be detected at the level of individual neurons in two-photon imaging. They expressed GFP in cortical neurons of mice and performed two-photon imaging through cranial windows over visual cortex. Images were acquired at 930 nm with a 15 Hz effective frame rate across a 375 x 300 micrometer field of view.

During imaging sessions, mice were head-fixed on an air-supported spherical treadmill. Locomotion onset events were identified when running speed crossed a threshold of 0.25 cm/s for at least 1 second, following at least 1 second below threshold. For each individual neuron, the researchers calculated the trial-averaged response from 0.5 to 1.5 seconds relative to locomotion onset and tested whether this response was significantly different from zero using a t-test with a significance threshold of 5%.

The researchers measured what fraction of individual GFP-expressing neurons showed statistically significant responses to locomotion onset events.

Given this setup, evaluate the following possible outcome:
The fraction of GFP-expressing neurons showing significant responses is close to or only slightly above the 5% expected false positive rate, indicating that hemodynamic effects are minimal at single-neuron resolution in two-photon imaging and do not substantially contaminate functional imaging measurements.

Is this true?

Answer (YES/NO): NO